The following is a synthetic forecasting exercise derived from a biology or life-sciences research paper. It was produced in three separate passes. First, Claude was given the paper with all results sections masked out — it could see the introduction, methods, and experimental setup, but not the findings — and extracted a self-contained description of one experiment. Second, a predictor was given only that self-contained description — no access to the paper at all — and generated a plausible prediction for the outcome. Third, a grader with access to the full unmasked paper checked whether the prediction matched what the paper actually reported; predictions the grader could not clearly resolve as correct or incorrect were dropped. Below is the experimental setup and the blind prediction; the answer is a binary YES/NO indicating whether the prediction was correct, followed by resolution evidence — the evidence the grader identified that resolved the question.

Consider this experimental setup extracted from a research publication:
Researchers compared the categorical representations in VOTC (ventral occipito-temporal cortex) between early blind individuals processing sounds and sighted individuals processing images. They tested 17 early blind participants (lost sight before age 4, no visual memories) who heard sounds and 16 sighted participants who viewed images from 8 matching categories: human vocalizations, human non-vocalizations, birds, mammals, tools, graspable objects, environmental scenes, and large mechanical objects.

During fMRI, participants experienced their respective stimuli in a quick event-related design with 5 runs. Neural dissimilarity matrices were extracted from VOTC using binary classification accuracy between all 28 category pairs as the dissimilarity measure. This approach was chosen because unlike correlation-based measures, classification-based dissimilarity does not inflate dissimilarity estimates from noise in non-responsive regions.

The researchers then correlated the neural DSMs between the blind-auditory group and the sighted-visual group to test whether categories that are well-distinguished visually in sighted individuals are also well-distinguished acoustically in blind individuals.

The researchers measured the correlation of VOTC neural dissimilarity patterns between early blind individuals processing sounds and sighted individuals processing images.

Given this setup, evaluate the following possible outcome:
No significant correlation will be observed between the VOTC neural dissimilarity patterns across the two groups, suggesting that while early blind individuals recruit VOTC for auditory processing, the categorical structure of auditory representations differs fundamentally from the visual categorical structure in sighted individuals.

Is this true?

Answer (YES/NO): NO